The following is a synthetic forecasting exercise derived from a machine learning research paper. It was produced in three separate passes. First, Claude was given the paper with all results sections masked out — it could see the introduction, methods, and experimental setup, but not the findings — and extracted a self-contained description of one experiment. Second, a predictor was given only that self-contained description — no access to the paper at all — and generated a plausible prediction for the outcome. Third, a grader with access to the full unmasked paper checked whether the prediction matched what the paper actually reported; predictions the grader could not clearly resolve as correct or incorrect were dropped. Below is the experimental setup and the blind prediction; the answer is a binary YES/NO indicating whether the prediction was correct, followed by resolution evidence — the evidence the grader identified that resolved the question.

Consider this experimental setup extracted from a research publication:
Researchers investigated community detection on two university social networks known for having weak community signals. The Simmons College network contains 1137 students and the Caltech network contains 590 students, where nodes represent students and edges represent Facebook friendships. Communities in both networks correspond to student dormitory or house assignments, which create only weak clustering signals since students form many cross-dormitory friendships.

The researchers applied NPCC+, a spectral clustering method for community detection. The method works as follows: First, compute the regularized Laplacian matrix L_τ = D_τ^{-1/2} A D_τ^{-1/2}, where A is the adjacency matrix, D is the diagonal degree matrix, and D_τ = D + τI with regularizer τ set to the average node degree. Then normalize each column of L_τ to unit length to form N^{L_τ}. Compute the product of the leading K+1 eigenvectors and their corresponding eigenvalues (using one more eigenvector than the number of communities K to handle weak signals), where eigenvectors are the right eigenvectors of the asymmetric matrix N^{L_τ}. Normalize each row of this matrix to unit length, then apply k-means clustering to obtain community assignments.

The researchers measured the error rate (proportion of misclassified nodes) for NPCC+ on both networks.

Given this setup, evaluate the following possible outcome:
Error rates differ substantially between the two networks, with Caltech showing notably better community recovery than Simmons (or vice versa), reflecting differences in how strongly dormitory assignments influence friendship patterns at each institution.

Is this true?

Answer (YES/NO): NO